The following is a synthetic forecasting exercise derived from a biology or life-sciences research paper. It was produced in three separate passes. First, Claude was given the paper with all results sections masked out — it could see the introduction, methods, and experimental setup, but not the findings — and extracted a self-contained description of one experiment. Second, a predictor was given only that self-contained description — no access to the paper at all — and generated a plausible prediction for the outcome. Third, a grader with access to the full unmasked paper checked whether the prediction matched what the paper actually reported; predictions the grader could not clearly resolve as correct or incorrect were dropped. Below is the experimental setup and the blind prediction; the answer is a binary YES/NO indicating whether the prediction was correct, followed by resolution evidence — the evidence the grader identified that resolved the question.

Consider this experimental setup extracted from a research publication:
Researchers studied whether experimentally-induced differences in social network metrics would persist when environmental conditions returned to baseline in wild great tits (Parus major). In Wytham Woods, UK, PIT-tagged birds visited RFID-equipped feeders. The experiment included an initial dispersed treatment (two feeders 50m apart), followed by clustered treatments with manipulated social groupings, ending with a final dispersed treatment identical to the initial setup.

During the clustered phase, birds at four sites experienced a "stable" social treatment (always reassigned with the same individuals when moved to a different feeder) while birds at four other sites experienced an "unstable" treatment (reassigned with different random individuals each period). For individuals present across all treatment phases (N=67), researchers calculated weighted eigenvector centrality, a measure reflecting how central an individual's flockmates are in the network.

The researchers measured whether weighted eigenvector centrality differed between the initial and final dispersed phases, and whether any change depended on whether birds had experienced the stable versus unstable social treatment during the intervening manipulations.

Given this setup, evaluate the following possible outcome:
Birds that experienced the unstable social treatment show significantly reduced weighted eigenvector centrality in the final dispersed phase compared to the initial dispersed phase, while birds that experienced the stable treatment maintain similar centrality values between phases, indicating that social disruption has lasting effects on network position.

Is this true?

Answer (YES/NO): NO